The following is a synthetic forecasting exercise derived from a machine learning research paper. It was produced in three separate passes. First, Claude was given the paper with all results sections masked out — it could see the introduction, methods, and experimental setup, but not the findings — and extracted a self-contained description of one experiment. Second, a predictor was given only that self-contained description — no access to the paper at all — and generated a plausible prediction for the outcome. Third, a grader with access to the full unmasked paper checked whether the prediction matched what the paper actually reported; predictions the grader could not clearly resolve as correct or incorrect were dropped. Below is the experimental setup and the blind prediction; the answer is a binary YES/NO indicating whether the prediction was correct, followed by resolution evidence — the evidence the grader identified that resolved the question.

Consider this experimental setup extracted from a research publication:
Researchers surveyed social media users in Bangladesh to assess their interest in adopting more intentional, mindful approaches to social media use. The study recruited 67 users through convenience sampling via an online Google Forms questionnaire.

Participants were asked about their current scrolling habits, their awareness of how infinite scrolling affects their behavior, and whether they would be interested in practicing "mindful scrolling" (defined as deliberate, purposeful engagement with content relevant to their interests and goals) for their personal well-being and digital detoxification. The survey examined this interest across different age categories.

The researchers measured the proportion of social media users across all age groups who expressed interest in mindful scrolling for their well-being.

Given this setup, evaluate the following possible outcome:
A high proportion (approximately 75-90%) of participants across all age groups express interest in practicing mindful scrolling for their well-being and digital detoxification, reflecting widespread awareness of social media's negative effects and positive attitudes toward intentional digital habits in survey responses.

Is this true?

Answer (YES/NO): NO